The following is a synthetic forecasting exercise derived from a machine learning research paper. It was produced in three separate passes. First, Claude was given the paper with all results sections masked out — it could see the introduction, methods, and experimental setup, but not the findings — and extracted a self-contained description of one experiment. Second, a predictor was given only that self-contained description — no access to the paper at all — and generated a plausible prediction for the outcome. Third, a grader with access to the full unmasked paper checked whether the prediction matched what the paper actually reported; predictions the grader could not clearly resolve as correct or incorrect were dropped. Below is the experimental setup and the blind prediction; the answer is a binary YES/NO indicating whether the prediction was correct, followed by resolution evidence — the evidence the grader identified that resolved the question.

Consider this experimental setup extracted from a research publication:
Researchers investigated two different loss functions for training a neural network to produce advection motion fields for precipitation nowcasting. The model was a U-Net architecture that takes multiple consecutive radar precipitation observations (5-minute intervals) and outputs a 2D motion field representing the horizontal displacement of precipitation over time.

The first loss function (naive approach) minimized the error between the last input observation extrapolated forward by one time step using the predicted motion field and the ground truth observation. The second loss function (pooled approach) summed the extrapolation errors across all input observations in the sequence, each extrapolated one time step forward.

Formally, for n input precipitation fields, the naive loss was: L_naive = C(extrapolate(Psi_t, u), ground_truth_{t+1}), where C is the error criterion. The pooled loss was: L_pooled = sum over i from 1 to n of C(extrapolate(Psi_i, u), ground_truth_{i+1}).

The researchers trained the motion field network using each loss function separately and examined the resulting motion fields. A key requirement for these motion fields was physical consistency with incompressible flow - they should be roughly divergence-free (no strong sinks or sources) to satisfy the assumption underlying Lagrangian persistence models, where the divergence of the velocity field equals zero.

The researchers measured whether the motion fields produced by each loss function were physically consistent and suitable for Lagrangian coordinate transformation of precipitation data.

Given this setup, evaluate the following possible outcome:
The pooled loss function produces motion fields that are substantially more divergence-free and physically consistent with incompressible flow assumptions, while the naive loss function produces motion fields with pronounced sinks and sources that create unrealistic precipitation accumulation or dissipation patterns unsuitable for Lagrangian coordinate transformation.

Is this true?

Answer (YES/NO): YES